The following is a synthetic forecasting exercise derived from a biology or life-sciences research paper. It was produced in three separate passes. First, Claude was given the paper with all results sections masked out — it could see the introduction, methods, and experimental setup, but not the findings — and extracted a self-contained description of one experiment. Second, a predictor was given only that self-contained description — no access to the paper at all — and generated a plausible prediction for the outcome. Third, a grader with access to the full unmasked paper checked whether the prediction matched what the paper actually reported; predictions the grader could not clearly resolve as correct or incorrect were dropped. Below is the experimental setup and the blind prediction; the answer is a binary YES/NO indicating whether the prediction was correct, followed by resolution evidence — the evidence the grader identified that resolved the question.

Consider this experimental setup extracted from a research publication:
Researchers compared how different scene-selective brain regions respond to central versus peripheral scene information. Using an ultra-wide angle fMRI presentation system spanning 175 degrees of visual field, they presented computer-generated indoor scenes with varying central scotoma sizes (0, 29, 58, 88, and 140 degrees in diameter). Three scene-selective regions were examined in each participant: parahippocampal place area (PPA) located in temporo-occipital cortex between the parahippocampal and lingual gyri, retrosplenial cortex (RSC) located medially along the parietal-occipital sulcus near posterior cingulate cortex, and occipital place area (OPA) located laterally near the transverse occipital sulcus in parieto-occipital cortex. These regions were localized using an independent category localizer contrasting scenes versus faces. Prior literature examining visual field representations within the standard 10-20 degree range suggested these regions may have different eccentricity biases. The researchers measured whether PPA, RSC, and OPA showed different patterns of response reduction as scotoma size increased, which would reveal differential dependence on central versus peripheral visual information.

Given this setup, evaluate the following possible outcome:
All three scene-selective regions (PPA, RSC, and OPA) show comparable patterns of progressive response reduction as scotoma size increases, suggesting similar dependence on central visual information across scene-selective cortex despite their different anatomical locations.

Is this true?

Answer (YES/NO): NO